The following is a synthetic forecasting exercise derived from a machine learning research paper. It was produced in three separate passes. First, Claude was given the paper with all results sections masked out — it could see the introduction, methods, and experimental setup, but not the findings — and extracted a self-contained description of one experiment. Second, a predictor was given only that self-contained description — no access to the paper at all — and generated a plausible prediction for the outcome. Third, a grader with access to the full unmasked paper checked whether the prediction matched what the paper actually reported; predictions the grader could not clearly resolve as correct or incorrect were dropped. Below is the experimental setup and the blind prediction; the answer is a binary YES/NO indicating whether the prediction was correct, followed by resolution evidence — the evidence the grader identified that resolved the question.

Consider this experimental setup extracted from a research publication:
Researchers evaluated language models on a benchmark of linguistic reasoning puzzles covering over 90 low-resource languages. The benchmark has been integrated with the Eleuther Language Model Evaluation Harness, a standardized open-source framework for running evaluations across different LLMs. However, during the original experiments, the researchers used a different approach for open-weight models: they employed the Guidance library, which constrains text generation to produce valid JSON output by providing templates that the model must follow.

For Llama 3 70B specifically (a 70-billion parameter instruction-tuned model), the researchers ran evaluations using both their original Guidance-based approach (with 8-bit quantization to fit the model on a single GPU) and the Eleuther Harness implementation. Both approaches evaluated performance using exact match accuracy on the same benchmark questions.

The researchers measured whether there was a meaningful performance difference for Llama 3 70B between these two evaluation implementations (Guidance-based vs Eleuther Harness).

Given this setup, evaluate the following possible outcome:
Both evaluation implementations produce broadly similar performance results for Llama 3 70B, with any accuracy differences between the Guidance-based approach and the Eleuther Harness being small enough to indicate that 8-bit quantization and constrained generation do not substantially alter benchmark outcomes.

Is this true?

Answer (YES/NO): NO